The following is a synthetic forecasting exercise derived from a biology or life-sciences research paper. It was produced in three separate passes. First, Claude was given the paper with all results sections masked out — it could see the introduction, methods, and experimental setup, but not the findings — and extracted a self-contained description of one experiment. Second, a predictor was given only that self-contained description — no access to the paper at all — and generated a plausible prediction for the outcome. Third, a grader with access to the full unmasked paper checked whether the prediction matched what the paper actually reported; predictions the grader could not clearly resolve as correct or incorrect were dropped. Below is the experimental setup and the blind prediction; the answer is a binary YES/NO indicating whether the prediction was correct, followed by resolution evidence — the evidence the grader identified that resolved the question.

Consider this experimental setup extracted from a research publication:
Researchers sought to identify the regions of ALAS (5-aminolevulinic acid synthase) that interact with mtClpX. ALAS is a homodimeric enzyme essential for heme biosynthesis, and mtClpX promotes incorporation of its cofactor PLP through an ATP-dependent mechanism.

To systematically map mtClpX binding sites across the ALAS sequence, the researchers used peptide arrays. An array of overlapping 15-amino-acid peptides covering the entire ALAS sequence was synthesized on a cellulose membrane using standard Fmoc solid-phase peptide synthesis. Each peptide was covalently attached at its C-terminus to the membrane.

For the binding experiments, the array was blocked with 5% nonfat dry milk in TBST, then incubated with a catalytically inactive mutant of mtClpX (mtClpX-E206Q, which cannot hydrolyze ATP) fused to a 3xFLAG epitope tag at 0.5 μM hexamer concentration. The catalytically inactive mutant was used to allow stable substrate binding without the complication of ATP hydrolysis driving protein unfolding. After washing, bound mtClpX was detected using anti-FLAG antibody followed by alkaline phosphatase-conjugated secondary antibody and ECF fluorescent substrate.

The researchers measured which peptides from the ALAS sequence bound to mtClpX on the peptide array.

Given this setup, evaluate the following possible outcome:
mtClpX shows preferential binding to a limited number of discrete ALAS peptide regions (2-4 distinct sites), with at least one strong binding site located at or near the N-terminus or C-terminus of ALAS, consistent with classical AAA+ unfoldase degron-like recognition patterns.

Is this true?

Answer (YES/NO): NO